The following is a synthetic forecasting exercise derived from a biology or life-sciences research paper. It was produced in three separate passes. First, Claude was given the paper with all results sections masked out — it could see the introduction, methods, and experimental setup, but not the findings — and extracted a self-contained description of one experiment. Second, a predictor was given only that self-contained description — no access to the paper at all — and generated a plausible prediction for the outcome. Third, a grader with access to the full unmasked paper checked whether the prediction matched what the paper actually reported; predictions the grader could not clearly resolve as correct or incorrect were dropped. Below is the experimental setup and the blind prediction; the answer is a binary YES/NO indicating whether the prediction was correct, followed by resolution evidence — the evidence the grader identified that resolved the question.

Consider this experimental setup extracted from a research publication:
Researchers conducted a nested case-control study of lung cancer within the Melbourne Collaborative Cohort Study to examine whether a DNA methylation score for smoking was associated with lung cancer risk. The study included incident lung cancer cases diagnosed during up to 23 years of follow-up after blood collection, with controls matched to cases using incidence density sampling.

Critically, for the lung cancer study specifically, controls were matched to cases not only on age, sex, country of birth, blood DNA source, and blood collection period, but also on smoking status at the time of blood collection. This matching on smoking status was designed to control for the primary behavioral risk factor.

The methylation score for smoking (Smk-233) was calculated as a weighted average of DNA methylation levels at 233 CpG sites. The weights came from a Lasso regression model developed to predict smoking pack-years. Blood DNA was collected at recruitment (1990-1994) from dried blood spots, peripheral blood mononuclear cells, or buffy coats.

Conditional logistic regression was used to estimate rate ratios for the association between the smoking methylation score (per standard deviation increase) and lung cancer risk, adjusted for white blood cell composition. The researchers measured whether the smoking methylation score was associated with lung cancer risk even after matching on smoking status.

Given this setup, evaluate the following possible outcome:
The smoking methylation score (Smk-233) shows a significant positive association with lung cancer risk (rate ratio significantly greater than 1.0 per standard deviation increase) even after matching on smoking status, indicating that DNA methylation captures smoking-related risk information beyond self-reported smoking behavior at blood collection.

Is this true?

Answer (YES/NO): YES